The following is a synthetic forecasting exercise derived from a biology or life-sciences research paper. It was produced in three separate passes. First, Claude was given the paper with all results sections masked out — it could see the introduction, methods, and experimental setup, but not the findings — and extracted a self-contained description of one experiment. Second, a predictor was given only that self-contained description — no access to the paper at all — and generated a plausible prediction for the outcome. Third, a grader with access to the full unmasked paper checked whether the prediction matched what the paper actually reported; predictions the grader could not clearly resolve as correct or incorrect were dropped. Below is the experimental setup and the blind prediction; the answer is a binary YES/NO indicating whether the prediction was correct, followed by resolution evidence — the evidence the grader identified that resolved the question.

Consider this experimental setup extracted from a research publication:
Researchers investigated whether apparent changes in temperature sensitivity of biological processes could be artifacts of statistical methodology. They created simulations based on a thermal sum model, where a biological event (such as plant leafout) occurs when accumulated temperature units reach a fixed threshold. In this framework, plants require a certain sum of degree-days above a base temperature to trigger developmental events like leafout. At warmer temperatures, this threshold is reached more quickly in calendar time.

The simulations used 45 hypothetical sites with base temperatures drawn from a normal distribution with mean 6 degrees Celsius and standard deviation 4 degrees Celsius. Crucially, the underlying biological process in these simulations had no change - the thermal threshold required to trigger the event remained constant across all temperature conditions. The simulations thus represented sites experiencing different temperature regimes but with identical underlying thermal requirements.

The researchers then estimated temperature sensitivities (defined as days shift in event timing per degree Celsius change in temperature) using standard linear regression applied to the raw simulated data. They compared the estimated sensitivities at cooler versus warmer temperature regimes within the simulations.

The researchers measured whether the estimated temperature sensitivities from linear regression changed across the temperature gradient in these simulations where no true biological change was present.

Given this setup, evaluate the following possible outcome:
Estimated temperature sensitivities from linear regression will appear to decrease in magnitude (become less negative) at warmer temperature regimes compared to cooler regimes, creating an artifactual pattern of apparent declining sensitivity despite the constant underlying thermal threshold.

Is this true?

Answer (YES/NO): YES